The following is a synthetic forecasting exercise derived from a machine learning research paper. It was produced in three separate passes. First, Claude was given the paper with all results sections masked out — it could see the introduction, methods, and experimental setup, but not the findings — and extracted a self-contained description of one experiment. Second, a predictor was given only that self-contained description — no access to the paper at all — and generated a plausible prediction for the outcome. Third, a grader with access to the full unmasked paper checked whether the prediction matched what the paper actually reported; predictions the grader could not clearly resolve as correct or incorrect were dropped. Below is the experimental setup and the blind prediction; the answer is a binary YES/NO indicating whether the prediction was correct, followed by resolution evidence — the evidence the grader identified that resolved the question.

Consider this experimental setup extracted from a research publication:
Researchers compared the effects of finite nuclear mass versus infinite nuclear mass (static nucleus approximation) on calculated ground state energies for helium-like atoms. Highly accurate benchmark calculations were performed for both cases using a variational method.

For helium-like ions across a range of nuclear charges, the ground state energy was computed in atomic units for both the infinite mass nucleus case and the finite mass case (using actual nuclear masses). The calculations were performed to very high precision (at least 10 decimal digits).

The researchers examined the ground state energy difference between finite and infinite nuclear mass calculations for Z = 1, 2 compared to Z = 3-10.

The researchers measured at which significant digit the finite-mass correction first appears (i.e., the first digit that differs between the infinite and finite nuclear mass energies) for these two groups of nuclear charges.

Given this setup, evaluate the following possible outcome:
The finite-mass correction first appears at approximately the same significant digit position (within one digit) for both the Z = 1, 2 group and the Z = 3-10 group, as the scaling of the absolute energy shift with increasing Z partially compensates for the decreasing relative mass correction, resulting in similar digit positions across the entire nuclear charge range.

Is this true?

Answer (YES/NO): NO